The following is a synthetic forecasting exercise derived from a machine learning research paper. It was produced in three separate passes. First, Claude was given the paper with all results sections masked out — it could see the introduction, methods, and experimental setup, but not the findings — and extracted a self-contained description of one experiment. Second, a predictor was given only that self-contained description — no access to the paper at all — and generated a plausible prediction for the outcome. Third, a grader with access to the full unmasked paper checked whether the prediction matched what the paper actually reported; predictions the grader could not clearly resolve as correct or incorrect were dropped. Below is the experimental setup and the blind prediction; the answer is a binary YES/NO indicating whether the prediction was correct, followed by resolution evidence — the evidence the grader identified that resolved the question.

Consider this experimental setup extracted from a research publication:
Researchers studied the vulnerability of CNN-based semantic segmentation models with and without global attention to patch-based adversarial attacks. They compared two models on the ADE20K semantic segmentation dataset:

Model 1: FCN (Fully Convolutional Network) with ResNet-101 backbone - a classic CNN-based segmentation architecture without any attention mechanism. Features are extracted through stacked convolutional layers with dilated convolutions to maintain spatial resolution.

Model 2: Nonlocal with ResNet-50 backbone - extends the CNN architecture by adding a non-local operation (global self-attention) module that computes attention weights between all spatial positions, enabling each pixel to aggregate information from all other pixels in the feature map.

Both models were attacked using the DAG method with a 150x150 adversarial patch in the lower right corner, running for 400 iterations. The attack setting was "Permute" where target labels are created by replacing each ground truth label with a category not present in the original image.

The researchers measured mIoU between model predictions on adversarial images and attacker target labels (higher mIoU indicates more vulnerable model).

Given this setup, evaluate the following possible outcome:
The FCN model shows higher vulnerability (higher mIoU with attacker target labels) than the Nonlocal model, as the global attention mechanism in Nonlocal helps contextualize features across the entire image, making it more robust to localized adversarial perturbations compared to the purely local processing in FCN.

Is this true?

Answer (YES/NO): NO